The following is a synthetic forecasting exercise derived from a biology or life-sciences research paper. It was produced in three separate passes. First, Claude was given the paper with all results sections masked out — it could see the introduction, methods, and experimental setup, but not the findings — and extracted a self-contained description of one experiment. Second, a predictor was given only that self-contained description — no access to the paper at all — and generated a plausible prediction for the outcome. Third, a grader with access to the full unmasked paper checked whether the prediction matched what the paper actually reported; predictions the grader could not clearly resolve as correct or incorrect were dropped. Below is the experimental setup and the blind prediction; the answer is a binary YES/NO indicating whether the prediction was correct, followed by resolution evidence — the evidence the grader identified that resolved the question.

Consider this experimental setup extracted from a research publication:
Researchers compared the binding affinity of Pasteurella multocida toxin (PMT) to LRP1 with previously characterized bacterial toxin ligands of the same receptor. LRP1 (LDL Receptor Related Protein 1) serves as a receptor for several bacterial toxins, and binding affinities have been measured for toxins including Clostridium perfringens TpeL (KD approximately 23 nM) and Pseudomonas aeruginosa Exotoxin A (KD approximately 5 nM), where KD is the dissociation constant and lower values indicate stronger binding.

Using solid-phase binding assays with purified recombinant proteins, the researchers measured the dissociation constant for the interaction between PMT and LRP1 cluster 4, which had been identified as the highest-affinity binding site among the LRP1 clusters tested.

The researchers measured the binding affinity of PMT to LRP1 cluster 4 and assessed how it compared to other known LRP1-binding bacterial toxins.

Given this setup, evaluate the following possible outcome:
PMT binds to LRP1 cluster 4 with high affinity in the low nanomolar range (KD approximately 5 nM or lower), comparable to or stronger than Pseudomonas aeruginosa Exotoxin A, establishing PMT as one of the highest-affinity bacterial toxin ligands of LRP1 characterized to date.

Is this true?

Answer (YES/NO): YES